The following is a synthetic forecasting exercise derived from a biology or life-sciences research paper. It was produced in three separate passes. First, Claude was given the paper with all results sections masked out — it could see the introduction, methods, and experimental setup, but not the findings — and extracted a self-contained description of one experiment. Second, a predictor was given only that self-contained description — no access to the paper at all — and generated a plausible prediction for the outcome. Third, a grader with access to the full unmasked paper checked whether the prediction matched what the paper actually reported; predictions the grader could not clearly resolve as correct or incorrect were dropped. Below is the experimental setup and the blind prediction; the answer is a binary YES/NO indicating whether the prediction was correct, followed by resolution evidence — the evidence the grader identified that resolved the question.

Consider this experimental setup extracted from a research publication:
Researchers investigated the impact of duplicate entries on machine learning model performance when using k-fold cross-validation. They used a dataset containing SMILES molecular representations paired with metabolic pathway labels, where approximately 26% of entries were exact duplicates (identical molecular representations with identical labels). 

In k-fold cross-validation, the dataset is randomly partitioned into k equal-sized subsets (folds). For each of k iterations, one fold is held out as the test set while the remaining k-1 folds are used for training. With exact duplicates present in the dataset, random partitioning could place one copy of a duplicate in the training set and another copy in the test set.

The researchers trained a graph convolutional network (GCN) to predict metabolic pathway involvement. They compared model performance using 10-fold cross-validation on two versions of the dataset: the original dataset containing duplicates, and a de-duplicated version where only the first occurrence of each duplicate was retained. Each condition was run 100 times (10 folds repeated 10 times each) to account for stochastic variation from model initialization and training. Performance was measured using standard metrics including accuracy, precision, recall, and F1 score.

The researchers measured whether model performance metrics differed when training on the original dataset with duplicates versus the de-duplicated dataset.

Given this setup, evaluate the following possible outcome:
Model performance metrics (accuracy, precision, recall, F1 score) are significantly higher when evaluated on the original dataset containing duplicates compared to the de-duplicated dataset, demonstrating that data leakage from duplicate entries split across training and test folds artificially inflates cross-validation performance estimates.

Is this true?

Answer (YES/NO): YES